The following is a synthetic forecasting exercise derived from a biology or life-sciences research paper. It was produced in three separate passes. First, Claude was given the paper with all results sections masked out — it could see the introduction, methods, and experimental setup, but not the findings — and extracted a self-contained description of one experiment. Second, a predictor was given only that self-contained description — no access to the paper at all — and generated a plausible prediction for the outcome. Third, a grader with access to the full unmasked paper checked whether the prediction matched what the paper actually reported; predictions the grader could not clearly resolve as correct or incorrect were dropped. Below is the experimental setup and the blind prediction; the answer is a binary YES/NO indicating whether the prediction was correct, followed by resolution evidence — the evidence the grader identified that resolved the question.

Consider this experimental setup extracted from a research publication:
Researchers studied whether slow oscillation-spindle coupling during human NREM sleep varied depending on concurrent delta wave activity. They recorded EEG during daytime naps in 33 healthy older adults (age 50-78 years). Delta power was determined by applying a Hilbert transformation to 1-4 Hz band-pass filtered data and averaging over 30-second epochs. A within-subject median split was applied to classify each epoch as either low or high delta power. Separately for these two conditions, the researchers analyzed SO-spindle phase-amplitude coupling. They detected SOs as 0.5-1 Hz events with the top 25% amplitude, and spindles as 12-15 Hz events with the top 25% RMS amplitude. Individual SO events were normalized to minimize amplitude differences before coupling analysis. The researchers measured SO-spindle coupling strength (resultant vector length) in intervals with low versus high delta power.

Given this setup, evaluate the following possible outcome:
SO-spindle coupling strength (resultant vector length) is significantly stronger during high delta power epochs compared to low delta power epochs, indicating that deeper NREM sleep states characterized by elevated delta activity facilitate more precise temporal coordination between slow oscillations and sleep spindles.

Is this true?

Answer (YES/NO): YES